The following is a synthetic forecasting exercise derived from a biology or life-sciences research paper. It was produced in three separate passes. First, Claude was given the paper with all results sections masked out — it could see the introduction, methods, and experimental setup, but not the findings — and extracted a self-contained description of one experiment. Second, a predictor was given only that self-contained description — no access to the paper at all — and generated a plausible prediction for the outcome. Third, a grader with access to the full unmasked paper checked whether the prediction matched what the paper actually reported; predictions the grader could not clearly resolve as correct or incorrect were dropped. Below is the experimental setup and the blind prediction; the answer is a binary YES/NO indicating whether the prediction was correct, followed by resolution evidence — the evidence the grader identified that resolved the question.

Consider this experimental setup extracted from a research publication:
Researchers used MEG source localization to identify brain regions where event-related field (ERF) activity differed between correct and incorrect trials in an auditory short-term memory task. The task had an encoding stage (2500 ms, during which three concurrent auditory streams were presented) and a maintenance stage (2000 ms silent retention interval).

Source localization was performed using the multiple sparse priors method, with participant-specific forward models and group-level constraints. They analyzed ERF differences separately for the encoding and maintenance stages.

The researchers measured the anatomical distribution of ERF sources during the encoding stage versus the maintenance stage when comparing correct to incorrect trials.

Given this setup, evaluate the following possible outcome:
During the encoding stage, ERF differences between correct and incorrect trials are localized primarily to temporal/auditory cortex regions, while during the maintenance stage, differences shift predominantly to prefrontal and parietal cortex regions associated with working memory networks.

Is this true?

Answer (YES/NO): NO